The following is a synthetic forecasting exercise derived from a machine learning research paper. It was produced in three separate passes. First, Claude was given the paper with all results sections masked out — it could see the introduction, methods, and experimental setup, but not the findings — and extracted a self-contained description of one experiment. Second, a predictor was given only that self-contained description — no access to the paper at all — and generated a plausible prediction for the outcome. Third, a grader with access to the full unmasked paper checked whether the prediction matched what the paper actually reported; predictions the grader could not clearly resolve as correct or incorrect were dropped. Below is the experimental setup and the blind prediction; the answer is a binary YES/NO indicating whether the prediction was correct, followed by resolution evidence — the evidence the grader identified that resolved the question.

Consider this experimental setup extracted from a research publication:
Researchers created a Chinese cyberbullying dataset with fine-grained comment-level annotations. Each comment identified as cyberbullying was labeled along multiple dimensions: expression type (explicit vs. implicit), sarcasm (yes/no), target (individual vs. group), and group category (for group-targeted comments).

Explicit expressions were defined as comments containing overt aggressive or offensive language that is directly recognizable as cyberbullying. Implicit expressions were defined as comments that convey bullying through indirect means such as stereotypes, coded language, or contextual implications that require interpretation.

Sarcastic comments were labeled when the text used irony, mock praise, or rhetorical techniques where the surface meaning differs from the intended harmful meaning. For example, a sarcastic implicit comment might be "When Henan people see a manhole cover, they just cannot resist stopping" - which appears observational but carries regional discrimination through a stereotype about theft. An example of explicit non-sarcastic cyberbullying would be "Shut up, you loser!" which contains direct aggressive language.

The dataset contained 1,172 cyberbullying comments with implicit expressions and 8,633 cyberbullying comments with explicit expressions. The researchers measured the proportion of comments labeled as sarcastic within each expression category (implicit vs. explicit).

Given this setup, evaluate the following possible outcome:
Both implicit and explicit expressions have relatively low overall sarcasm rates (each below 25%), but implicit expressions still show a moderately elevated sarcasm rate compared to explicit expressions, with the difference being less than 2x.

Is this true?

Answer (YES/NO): NO